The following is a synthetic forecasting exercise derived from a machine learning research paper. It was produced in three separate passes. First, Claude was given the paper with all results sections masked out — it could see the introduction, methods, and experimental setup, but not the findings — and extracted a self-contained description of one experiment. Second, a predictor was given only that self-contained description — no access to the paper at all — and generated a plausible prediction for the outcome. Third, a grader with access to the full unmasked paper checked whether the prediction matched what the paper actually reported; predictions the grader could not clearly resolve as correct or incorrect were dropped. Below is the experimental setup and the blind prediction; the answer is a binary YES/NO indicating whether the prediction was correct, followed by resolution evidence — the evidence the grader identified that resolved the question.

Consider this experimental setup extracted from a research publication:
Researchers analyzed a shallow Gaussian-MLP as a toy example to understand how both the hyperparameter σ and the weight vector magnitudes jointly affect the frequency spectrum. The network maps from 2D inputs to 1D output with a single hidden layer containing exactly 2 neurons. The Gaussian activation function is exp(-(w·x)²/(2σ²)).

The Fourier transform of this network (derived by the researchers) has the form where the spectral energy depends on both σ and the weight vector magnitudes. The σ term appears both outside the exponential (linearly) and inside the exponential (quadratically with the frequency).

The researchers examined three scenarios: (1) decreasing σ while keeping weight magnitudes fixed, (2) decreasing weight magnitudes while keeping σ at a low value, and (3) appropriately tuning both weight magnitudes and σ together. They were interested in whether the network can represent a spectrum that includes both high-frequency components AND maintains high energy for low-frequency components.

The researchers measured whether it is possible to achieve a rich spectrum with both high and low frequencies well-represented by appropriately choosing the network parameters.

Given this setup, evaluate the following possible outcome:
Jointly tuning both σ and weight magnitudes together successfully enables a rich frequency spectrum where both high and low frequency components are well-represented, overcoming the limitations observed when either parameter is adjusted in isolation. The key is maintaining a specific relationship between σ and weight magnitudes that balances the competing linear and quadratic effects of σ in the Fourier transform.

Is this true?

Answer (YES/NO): YES